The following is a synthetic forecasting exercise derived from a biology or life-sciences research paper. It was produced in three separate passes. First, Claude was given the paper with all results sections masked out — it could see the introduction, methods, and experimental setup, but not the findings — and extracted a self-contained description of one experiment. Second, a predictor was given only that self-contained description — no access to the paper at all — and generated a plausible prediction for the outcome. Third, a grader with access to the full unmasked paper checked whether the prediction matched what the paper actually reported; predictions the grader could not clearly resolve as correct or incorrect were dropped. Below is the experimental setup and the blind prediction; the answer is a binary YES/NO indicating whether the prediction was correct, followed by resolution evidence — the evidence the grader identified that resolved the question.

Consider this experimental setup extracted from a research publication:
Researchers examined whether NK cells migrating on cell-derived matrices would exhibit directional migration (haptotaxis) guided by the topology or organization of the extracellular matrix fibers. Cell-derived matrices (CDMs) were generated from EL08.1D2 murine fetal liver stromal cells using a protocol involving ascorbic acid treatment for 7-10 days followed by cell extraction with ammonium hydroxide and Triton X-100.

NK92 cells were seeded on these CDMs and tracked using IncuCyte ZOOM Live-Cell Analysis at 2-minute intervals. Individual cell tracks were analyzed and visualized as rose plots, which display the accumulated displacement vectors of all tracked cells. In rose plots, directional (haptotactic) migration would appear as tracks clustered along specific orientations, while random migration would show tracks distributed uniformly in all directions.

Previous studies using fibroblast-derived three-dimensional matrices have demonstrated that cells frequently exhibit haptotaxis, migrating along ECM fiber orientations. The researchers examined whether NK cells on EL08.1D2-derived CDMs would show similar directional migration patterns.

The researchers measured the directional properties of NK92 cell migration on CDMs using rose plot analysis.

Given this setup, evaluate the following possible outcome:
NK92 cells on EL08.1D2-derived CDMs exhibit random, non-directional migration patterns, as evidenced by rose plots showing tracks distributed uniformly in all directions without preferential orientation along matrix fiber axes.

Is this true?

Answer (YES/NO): YES